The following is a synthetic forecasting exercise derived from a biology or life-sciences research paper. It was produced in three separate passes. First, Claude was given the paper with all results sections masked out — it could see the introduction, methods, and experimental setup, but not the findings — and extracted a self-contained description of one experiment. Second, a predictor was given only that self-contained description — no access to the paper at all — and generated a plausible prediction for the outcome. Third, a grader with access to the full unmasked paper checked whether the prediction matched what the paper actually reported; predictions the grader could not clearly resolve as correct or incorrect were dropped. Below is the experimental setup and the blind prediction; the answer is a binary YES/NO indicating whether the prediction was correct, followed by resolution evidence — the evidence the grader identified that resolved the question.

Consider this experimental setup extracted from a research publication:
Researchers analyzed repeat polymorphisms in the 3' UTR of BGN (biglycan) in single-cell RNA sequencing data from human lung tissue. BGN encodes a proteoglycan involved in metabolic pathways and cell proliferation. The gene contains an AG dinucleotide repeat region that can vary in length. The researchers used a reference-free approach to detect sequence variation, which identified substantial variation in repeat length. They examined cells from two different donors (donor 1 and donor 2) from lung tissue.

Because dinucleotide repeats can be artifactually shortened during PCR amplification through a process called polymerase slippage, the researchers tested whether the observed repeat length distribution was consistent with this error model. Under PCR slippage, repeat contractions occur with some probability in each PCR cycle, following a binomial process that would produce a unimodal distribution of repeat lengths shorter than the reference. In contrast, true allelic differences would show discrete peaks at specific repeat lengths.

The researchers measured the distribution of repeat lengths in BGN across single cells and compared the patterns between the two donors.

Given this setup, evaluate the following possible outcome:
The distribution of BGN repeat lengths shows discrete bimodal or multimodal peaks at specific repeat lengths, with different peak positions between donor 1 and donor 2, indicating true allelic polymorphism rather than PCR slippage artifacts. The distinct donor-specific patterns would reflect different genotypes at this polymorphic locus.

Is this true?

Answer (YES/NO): NO